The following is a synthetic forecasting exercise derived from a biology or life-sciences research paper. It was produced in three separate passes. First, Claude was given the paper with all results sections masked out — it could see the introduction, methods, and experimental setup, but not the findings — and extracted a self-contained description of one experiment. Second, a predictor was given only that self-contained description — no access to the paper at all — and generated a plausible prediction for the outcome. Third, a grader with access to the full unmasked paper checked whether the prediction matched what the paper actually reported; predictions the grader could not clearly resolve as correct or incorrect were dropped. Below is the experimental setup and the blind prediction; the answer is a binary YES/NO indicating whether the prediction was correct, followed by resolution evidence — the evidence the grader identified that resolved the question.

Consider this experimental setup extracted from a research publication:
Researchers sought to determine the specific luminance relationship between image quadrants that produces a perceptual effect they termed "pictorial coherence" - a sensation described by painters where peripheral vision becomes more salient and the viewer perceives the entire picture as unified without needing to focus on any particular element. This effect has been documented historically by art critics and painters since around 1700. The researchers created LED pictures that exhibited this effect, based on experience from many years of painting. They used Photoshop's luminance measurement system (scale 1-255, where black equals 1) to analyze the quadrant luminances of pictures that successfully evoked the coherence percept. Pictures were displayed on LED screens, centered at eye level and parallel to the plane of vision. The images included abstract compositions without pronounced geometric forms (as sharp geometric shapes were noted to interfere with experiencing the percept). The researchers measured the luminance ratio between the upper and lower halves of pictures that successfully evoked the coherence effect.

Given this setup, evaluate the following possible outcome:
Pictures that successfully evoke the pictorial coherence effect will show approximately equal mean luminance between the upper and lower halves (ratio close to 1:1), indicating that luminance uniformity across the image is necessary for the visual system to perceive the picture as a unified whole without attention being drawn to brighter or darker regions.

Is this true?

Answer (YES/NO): NO